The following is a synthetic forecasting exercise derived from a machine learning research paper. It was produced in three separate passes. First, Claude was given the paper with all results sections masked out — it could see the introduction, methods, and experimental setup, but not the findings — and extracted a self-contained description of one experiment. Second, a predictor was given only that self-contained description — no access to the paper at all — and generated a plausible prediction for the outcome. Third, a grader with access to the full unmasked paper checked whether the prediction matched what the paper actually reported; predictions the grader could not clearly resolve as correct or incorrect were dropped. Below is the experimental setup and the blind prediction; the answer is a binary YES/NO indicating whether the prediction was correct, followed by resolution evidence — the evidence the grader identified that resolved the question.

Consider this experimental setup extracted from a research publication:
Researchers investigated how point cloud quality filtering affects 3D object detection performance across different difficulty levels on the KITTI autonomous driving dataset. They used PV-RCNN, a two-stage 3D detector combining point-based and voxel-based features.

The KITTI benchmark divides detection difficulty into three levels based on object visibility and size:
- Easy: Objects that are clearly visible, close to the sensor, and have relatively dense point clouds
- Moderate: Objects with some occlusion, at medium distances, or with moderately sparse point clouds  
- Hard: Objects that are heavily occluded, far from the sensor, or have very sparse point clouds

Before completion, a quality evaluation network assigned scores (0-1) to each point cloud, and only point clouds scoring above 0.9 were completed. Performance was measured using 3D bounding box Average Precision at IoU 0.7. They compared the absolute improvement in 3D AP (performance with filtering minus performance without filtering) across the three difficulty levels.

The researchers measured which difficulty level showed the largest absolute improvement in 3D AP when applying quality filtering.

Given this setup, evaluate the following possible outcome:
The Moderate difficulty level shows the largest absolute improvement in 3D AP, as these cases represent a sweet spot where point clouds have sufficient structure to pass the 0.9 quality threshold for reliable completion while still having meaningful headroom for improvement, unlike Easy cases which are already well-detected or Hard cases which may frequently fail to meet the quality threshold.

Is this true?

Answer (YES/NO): YES